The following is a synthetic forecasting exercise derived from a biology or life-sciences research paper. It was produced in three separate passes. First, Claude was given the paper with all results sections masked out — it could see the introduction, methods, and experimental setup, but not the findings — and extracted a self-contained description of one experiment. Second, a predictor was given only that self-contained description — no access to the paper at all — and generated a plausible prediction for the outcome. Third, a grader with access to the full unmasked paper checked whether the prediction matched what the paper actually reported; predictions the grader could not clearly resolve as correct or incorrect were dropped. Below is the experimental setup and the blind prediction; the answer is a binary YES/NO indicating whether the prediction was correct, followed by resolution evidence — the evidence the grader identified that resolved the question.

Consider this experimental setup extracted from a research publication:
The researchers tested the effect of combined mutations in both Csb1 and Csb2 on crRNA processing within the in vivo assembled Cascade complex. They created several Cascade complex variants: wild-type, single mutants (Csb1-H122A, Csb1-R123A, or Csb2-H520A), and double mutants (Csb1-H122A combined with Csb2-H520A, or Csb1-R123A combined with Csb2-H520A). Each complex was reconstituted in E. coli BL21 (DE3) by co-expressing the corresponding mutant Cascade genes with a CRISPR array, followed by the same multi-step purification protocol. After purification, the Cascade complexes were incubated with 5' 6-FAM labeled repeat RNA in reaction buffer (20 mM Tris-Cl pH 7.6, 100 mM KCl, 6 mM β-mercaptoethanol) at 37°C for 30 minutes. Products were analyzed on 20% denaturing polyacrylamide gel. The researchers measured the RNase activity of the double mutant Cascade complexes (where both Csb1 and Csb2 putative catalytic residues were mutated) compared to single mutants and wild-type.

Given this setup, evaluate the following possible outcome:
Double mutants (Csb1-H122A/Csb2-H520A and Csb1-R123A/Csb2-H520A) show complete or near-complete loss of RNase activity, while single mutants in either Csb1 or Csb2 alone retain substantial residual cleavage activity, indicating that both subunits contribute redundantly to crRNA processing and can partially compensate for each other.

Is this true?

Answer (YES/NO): NO